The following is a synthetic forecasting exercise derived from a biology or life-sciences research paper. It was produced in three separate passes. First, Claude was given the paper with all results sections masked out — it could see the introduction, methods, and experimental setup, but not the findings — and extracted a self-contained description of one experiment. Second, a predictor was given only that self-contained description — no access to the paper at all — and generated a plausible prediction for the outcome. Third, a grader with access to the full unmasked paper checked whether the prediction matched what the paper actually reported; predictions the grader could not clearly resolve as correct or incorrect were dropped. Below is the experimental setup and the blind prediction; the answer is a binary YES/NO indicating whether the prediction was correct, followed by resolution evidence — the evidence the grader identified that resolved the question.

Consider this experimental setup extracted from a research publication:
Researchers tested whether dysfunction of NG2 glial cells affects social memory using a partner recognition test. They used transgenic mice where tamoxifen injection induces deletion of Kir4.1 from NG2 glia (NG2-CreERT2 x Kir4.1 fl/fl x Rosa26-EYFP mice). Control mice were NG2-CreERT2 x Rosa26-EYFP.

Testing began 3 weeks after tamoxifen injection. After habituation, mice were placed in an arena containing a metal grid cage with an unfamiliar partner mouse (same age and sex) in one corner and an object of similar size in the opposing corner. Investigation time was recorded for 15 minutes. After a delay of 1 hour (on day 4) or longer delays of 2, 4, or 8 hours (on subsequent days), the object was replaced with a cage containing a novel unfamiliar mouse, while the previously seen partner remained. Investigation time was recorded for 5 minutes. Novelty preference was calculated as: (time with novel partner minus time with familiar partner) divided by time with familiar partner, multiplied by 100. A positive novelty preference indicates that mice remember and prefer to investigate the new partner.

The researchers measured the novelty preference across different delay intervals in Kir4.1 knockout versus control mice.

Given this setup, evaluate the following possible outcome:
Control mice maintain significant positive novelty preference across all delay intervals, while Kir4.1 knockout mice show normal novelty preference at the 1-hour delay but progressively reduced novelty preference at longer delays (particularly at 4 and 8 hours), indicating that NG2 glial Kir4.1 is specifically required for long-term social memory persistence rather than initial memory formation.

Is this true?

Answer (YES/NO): NO